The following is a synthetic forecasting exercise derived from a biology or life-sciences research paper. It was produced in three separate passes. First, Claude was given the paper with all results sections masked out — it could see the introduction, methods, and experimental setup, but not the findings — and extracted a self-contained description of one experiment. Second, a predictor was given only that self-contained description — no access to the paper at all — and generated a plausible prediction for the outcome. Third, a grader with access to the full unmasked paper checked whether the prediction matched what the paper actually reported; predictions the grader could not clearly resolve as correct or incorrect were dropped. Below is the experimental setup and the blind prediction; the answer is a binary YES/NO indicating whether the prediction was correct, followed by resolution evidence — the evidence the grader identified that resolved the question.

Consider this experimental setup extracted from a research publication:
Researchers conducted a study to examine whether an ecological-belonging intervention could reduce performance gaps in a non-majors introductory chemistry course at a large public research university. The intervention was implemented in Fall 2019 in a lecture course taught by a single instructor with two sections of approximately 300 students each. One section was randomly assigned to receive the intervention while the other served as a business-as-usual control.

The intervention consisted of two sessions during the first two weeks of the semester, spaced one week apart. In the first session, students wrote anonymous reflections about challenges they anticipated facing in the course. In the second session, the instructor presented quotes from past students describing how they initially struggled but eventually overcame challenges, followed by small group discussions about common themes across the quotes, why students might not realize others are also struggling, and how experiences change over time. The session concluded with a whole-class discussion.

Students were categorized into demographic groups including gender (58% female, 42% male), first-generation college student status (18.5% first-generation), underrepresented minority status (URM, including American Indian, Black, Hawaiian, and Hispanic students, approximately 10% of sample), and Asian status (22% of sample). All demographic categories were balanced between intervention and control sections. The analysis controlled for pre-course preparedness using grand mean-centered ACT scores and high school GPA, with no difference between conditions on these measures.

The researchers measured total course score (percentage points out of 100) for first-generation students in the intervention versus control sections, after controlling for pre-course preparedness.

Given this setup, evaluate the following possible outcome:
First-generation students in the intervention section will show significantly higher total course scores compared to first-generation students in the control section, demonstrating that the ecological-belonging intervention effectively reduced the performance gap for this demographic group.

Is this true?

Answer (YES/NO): NO